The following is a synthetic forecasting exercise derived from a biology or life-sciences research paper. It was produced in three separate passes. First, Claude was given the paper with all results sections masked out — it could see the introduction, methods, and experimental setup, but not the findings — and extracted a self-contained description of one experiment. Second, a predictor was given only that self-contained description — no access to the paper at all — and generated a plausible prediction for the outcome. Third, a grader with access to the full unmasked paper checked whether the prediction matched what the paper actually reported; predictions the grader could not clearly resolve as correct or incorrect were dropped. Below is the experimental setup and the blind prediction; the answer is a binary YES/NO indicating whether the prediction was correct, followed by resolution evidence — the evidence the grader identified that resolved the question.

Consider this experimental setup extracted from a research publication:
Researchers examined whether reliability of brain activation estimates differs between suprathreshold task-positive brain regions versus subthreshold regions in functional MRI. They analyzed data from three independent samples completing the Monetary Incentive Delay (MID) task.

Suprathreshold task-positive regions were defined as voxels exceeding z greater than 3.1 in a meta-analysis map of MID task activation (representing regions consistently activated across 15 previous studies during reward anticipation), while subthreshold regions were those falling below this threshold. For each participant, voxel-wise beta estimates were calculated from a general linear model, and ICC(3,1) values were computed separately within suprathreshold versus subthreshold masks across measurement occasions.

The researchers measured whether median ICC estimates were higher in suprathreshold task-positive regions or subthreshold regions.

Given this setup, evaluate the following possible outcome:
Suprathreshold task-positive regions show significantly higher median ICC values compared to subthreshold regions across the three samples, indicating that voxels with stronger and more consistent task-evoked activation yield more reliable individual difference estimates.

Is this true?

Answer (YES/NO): YES